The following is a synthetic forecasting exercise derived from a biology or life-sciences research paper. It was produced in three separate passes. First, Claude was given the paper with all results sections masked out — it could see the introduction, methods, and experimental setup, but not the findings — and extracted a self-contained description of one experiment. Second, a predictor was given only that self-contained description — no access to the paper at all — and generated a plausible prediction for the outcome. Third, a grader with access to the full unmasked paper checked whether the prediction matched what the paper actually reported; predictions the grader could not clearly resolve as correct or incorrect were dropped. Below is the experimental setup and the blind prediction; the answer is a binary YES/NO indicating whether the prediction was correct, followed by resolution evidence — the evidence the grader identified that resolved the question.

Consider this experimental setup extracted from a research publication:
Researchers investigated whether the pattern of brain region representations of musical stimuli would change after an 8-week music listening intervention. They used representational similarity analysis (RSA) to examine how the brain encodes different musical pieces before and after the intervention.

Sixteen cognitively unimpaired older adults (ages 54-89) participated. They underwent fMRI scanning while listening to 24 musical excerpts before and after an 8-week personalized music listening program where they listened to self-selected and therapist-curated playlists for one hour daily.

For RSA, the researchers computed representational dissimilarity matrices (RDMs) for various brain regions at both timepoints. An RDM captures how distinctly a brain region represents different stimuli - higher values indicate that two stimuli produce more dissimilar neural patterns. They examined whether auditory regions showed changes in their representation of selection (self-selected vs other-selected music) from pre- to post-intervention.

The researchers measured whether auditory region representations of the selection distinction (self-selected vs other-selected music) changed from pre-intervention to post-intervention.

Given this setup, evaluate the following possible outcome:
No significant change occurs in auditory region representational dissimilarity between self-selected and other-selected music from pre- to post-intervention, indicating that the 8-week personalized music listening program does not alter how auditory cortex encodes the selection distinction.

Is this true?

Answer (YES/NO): YES